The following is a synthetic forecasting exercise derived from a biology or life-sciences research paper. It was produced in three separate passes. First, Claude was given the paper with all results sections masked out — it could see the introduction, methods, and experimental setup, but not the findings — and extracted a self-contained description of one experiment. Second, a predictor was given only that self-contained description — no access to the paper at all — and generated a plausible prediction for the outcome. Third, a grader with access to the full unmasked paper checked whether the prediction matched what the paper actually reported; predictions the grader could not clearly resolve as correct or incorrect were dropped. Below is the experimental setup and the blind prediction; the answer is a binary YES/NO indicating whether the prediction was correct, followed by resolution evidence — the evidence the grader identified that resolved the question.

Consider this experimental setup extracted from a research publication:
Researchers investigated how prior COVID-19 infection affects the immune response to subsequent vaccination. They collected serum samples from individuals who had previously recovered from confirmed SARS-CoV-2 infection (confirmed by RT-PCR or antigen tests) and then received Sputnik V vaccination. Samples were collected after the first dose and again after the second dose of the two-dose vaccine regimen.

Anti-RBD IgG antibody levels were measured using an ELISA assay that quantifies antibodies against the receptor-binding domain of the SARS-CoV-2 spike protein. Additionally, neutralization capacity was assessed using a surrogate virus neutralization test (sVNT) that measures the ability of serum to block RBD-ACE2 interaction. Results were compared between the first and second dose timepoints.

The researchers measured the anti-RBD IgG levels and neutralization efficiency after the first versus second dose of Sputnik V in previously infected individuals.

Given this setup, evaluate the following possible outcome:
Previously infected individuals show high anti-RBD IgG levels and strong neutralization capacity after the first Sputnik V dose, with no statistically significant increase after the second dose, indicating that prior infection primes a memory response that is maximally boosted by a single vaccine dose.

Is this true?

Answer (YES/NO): YES